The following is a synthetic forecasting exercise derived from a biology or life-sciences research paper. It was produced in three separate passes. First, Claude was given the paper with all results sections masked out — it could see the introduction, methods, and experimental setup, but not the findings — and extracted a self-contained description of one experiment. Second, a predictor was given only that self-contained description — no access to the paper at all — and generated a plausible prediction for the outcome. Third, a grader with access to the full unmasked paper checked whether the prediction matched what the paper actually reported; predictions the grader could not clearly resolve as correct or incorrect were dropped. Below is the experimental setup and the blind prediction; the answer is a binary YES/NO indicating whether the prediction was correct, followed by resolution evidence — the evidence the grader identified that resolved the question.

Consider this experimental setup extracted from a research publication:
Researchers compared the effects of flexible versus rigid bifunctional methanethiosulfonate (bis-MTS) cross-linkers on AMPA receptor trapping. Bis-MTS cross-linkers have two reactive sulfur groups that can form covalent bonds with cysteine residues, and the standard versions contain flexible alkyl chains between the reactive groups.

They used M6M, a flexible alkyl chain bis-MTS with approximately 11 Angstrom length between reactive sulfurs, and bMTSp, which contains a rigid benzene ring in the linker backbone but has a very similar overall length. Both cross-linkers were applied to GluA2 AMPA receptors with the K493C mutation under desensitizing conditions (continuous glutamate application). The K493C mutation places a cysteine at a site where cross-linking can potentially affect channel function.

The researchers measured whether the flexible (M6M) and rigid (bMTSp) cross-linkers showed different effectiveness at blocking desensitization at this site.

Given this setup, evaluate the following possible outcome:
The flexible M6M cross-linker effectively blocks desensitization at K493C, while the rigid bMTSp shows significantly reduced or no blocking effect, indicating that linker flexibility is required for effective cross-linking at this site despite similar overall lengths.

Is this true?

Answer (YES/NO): YES